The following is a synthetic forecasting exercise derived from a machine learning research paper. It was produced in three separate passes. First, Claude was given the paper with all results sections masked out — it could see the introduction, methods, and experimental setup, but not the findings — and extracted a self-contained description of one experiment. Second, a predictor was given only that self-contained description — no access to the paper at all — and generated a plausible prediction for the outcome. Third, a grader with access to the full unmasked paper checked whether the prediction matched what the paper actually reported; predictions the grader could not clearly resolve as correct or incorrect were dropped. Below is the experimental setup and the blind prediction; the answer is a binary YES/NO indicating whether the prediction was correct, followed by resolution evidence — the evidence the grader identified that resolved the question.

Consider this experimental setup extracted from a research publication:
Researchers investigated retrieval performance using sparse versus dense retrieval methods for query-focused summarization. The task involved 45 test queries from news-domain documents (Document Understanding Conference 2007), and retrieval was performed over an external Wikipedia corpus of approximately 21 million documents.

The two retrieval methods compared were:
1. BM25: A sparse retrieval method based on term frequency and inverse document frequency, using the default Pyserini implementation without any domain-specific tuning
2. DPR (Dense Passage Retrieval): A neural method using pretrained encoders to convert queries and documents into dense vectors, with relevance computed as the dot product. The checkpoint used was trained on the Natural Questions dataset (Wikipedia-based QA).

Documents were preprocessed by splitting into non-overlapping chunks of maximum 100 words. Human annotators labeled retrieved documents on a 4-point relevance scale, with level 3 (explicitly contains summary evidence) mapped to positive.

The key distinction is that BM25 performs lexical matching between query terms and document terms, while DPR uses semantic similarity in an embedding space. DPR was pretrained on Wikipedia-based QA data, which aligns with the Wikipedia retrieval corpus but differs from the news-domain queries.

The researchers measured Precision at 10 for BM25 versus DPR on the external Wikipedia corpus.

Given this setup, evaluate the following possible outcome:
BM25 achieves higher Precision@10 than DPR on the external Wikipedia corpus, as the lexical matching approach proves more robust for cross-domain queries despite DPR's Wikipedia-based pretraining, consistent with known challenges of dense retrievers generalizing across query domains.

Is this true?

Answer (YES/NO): NO